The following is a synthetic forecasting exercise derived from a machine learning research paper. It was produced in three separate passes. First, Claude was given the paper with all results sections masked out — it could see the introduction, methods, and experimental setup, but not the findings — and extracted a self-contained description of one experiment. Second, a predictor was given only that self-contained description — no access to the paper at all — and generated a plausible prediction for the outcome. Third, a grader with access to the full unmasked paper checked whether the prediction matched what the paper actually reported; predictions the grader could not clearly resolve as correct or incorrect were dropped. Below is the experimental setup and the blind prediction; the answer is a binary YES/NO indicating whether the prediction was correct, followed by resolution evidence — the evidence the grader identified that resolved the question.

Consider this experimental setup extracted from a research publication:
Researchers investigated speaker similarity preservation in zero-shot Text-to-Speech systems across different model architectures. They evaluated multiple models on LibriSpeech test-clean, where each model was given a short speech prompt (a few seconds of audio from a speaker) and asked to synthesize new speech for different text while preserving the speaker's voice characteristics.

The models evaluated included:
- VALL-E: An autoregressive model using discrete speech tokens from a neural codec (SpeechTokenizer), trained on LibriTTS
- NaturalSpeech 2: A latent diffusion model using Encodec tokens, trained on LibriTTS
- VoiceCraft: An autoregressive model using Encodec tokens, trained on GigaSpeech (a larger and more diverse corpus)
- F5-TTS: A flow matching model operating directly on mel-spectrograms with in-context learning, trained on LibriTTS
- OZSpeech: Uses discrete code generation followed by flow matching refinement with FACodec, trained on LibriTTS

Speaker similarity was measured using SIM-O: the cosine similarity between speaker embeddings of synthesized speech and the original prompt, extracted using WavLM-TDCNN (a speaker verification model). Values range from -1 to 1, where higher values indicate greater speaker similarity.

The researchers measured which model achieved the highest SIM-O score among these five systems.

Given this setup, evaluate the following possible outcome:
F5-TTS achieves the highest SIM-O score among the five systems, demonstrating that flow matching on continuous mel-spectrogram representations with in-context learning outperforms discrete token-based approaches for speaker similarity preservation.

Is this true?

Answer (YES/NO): YES